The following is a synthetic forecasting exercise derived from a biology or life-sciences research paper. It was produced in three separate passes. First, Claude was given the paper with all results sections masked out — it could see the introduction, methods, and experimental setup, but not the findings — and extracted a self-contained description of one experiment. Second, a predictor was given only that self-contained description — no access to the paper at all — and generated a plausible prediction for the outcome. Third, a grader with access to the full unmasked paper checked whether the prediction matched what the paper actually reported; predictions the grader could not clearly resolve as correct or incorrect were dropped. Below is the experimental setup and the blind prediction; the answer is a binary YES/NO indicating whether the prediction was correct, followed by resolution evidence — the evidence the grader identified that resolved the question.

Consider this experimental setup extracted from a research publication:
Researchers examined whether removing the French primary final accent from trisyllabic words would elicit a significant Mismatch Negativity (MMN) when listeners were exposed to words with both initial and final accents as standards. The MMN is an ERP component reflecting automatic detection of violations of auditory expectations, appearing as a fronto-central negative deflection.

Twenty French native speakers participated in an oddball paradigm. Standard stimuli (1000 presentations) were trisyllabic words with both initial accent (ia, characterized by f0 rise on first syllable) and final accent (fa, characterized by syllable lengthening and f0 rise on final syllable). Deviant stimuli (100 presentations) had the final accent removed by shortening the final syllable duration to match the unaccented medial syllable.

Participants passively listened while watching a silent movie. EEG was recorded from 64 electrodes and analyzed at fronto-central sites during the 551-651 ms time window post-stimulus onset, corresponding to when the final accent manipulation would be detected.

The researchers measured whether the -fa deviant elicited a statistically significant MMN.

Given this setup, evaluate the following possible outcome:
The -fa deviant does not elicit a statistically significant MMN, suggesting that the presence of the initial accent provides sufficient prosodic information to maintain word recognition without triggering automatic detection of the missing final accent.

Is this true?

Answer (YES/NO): NO